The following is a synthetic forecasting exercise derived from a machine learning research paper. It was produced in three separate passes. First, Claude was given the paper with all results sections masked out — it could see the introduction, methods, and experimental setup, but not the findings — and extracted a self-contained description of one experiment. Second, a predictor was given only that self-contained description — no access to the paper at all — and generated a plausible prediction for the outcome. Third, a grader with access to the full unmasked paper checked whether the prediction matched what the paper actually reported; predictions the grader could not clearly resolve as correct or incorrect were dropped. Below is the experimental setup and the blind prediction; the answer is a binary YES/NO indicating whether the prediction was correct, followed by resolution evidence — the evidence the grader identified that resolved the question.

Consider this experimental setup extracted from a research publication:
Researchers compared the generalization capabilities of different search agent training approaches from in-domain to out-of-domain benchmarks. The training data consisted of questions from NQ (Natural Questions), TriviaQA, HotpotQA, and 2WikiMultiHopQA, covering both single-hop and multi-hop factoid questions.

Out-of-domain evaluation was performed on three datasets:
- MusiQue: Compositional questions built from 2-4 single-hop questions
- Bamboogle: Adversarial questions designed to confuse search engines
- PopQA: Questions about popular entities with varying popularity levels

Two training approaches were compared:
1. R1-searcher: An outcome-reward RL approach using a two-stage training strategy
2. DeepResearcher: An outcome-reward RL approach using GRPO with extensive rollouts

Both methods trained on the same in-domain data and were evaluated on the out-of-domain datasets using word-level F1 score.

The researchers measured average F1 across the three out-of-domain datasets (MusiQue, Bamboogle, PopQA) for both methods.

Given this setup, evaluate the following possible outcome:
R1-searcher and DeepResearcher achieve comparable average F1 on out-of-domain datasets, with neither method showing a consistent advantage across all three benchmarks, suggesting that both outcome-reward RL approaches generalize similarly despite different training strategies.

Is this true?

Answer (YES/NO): NO